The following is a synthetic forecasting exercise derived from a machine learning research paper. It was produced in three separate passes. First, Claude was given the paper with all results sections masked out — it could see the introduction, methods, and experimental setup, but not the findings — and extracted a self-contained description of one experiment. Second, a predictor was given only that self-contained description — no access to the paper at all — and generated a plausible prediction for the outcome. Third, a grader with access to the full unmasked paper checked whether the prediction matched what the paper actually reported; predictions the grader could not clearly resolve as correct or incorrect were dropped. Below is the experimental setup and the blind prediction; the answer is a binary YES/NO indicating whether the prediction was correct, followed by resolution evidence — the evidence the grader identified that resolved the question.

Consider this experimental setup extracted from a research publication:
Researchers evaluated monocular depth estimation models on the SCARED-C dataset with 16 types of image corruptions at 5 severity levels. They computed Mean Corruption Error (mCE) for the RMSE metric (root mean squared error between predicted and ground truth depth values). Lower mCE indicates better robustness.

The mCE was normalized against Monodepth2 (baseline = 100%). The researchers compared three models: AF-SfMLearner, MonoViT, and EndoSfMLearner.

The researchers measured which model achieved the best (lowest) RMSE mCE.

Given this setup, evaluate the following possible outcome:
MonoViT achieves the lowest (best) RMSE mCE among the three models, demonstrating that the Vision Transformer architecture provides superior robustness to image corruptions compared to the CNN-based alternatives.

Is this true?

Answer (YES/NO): NO